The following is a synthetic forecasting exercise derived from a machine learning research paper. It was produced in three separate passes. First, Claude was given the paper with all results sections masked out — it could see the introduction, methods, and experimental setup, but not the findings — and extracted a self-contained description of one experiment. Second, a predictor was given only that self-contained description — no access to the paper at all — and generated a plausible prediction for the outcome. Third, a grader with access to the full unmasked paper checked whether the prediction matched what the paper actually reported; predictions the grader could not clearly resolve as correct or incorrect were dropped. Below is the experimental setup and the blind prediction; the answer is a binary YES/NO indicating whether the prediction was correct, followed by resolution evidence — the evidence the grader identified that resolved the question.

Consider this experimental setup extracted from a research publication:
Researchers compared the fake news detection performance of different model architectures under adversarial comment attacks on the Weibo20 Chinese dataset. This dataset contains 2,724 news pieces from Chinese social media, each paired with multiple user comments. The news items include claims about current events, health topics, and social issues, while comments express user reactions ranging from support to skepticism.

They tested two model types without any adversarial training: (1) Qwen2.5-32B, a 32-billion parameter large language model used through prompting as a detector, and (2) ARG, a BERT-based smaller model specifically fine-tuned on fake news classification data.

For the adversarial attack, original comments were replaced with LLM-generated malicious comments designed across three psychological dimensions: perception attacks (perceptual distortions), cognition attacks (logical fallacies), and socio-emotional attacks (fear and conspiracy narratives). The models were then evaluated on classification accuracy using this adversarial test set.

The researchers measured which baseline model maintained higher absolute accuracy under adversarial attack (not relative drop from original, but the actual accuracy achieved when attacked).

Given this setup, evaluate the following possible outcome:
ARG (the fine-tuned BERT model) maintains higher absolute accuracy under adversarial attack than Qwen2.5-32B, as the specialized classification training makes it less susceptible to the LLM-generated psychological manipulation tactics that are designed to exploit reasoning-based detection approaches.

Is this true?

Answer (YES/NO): YES